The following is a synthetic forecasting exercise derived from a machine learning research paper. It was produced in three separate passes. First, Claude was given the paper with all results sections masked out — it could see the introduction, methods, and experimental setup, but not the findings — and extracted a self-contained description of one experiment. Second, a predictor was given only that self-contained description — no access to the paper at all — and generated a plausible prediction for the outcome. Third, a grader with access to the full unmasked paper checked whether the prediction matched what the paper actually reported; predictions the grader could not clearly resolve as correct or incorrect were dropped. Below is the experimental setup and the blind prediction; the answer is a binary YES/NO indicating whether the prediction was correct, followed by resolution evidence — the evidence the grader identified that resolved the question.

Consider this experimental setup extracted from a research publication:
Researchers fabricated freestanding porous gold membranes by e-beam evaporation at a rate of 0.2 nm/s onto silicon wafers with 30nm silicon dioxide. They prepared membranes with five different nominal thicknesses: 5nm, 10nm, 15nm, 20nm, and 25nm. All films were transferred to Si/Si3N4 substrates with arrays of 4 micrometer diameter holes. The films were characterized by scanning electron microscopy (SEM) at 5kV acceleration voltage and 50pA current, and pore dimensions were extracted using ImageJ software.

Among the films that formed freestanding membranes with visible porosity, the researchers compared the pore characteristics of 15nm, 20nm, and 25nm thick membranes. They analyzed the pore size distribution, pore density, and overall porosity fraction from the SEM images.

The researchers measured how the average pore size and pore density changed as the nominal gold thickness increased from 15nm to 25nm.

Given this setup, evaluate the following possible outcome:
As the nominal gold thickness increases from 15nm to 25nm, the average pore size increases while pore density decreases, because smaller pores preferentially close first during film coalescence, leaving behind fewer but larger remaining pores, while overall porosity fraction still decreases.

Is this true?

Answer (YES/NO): NO